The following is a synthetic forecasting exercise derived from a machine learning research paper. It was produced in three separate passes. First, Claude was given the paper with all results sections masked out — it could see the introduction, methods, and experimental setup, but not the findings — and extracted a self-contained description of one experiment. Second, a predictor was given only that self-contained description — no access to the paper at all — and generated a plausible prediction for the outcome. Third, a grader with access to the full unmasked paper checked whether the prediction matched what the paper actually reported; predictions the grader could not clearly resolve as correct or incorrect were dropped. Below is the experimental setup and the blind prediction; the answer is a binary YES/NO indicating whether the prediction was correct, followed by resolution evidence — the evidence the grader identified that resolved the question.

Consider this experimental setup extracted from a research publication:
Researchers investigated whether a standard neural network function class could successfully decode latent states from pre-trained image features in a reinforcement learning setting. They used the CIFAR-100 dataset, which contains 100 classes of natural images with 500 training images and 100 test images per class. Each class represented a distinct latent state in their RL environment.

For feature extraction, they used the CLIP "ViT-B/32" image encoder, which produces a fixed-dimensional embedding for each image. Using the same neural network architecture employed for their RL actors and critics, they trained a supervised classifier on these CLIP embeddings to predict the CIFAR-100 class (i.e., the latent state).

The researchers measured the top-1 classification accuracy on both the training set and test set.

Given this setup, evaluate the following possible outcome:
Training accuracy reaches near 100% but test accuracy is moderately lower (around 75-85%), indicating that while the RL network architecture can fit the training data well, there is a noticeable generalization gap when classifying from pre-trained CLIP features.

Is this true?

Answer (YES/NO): NO